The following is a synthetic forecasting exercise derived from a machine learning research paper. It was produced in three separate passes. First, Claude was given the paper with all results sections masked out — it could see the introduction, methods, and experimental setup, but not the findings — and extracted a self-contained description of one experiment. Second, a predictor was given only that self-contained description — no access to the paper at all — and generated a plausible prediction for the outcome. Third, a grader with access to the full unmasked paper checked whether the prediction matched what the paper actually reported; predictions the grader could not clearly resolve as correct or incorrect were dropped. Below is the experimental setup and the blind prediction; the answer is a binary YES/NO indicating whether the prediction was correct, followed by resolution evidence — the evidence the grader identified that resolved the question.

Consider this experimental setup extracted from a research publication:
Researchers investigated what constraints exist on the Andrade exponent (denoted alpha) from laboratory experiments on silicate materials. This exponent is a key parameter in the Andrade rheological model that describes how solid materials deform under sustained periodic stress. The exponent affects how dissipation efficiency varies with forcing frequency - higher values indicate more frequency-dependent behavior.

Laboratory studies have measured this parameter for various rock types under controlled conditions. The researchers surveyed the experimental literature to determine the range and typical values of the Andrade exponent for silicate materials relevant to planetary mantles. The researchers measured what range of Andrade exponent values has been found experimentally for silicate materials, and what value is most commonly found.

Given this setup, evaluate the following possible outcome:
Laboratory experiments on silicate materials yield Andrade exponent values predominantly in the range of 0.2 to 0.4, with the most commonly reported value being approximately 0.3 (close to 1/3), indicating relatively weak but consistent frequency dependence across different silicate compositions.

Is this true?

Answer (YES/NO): NO